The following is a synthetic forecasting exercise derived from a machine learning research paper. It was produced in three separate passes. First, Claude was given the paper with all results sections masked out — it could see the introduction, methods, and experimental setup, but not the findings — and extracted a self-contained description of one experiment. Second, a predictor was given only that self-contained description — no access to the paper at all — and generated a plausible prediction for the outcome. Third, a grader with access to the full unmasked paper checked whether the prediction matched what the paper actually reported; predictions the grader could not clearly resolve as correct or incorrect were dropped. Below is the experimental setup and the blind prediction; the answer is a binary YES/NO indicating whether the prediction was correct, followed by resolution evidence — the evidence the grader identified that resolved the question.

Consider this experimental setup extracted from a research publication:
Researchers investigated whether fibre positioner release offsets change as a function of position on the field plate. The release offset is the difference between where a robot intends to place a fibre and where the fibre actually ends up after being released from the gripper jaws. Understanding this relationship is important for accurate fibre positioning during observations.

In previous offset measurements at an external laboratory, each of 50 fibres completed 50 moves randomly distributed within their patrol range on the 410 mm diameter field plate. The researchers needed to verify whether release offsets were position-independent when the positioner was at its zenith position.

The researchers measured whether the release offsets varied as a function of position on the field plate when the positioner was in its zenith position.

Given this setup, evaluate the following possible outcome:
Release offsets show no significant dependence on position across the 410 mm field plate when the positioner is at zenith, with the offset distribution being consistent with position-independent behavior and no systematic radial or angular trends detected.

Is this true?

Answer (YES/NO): YES